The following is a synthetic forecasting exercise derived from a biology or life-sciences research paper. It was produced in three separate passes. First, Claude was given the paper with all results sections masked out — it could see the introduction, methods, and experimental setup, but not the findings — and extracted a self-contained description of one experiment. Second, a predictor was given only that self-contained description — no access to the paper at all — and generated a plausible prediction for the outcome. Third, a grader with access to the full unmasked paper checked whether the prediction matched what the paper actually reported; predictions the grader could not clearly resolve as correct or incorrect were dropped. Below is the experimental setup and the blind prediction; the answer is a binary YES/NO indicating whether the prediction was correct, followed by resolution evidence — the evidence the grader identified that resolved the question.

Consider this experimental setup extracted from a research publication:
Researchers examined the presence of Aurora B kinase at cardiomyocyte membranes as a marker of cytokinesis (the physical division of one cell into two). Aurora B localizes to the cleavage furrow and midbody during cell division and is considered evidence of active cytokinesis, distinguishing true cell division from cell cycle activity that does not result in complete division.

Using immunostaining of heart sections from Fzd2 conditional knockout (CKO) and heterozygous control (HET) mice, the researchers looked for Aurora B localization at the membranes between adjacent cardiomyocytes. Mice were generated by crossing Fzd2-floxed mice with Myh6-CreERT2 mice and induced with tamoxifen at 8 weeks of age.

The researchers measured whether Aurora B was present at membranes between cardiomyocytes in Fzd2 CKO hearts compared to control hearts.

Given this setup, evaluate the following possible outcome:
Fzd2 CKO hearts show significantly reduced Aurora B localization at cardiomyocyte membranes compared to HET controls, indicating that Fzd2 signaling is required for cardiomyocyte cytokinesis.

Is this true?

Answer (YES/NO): NO